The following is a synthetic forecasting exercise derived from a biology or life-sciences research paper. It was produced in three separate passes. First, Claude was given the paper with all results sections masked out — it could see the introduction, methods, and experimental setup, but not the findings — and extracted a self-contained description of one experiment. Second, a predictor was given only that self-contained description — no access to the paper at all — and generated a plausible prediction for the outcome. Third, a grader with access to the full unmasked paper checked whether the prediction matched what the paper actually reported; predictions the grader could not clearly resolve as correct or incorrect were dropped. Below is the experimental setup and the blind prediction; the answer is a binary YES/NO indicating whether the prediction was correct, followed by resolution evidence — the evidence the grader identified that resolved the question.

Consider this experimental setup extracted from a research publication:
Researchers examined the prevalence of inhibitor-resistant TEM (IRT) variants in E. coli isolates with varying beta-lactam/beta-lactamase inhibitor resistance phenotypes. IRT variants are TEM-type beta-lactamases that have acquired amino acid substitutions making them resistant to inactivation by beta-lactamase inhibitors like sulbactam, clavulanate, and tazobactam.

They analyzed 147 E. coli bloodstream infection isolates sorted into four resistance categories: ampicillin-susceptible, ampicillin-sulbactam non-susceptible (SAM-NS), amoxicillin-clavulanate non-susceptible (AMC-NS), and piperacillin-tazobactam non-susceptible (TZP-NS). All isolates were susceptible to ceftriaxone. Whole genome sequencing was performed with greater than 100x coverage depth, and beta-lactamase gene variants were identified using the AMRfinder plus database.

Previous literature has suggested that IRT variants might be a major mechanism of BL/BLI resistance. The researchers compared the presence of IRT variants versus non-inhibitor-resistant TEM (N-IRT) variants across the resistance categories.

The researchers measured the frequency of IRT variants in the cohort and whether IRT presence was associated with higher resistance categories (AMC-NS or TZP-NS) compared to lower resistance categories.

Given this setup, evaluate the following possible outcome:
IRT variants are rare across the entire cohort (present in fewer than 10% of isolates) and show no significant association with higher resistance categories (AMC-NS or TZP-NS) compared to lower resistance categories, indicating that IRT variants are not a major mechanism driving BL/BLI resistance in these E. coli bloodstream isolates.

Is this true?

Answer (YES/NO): NO